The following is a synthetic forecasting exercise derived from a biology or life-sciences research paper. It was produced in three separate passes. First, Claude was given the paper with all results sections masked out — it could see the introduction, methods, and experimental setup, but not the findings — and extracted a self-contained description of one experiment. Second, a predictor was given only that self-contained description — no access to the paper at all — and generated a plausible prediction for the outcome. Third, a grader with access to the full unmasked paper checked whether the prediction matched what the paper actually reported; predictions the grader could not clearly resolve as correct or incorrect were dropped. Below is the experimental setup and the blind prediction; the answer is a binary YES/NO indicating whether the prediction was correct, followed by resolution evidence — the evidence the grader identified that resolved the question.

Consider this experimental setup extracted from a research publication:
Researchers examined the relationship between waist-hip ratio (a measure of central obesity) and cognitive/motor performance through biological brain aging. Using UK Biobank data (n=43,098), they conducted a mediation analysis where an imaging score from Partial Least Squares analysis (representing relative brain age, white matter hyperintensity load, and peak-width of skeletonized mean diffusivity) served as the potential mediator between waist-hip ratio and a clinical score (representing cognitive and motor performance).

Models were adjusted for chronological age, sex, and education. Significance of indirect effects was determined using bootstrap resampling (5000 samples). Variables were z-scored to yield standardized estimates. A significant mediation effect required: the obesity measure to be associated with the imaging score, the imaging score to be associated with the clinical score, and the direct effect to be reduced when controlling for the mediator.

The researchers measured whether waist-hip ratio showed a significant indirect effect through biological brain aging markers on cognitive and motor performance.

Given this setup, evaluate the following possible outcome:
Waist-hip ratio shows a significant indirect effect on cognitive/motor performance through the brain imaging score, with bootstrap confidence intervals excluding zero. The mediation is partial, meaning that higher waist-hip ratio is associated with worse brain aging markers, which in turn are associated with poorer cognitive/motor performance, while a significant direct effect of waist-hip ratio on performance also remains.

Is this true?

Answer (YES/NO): YES